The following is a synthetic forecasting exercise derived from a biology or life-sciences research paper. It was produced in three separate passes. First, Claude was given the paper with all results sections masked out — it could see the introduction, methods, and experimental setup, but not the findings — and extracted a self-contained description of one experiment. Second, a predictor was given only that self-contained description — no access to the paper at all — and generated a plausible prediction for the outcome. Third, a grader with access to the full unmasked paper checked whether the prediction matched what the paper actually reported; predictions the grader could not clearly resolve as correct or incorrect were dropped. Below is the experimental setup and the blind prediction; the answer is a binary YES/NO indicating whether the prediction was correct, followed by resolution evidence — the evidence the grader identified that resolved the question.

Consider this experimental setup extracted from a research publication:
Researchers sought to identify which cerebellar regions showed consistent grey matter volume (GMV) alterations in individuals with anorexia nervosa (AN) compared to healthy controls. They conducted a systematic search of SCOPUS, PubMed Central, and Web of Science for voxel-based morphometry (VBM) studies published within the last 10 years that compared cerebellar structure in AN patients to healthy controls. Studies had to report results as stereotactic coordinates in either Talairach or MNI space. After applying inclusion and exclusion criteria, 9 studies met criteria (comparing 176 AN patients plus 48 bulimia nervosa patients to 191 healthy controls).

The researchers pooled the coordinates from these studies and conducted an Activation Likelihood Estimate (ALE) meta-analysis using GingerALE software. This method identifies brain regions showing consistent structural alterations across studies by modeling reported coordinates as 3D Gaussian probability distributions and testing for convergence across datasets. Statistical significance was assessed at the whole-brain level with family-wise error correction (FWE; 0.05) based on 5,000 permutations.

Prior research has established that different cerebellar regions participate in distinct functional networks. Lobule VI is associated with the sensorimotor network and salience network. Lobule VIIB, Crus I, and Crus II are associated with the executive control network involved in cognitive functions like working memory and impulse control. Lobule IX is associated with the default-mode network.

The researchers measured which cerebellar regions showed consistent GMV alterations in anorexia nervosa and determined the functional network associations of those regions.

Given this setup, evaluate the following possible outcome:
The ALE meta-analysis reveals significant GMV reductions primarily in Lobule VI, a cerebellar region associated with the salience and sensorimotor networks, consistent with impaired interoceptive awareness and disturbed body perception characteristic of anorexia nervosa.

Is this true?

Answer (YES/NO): YES